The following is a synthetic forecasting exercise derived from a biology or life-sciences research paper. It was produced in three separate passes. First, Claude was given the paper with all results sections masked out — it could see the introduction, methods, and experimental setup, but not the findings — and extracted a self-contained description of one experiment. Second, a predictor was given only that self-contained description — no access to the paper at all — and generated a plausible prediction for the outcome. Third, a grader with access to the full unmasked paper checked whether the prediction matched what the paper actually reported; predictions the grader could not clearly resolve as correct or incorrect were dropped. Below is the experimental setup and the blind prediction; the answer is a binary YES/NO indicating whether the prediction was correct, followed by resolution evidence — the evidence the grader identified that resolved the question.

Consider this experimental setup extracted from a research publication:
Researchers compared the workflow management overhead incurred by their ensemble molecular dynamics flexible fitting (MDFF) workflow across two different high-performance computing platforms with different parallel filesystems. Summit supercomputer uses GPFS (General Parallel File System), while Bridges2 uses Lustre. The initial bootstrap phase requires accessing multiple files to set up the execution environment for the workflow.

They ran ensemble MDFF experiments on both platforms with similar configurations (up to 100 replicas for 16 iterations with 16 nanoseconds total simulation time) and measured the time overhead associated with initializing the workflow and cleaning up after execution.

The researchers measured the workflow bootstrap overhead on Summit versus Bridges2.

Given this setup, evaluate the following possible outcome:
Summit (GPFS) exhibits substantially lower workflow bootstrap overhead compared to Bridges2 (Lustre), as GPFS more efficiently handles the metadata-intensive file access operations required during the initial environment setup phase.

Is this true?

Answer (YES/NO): YES